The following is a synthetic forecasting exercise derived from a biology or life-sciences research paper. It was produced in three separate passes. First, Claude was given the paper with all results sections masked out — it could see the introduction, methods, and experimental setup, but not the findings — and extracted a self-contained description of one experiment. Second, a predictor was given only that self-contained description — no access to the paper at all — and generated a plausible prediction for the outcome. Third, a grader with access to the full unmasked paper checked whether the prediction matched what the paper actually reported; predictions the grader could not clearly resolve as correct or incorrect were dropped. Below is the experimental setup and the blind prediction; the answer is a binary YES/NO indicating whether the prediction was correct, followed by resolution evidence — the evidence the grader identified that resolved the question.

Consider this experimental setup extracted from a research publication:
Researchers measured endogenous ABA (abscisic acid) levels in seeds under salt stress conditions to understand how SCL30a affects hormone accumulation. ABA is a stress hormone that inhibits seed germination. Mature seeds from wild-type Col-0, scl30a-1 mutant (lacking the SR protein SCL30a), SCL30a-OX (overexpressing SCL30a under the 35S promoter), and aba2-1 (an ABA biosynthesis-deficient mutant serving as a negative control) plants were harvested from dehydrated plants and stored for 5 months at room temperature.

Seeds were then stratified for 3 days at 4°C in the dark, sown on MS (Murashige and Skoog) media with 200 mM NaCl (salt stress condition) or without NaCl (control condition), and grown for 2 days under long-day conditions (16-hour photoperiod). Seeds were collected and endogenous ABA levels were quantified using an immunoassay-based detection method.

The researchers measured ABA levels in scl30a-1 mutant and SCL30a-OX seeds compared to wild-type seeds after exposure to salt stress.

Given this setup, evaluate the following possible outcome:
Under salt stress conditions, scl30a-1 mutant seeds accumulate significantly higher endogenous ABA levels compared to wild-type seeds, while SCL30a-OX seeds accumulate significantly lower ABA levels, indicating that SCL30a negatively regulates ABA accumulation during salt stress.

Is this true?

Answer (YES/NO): NO